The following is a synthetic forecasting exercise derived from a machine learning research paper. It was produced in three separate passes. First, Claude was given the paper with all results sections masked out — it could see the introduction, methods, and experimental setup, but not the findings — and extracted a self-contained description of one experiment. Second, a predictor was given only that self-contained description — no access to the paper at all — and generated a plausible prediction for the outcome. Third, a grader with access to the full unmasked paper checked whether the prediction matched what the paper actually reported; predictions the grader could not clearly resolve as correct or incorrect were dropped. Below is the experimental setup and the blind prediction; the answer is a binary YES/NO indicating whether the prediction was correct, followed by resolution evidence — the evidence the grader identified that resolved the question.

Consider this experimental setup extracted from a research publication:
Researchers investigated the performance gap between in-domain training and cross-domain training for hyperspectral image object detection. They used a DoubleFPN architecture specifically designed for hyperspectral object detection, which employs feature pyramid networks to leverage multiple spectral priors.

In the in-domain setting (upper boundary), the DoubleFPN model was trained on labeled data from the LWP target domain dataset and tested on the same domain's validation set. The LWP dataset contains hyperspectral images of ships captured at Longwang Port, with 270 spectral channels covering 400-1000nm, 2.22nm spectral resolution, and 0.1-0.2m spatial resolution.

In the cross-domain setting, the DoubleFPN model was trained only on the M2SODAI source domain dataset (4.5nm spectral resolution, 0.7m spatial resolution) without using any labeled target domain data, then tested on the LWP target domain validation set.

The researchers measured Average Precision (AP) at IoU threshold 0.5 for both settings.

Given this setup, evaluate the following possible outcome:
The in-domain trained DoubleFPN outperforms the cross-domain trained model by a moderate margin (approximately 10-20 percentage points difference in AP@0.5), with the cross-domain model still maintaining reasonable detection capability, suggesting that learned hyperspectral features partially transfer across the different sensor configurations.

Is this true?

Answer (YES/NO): NO